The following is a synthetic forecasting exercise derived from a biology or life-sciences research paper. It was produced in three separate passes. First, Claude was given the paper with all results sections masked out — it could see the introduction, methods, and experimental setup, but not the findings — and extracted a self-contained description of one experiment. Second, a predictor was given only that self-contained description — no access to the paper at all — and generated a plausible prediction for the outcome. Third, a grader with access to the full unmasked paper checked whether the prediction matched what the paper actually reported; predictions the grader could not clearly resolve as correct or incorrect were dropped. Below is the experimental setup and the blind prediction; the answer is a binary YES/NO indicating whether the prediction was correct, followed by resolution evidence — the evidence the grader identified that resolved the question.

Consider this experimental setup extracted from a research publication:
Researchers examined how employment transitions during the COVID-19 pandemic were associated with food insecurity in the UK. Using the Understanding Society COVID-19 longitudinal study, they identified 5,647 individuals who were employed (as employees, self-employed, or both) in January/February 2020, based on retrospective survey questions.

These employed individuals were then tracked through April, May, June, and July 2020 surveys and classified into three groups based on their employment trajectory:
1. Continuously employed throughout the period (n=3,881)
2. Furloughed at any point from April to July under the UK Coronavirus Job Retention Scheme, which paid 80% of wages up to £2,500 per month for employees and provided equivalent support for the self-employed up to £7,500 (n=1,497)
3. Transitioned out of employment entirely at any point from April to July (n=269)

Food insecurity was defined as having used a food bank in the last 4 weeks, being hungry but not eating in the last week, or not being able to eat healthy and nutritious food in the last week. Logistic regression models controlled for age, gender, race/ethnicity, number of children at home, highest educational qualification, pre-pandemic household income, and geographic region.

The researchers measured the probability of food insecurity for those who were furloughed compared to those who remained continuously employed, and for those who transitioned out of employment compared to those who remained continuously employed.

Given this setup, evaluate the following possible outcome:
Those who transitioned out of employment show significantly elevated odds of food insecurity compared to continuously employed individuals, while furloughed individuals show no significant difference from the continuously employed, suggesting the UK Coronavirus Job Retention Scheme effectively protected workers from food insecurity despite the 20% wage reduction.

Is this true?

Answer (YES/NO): YES